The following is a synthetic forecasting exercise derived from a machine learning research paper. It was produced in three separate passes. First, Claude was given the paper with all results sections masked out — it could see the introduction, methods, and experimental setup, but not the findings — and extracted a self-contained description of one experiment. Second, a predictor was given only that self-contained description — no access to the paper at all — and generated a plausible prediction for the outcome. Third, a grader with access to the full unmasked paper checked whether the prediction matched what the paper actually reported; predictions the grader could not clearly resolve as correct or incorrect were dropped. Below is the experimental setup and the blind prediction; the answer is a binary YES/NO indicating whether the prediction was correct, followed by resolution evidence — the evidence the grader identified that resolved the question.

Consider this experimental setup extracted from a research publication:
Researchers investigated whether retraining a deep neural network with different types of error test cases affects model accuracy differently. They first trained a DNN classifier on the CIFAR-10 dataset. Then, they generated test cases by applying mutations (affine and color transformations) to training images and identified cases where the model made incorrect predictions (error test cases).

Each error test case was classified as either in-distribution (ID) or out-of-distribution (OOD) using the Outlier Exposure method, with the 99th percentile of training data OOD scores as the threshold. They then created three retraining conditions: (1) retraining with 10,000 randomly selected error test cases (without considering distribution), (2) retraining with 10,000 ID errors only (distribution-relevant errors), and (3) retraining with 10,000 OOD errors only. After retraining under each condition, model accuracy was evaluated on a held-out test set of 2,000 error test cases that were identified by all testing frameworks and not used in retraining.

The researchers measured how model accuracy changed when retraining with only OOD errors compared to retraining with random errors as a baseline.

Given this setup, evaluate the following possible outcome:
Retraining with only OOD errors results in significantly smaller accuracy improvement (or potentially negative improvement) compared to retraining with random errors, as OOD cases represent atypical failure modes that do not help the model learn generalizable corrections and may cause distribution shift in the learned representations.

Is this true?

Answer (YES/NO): YES